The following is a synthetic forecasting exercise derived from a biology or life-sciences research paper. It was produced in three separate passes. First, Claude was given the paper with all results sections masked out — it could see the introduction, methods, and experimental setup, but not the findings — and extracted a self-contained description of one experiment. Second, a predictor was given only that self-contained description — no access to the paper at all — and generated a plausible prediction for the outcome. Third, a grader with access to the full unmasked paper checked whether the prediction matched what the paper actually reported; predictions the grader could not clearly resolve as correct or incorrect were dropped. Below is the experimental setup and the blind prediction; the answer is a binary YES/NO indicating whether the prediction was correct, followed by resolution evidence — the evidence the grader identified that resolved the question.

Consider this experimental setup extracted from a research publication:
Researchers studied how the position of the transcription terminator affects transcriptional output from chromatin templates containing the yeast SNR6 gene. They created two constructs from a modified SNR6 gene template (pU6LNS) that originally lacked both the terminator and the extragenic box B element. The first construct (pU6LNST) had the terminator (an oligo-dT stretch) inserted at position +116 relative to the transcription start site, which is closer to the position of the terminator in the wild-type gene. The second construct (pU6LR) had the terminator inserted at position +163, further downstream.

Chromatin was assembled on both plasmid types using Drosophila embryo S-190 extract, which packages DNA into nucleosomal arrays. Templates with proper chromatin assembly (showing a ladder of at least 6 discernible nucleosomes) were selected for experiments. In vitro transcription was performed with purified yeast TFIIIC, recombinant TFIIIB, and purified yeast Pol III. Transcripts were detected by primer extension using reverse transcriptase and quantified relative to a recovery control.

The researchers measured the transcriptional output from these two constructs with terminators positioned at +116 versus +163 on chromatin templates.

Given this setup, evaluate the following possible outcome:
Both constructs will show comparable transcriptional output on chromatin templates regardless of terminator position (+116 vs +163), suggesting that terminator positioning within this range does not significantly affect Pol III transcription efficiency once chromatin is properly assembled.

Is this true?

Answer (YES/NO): NO